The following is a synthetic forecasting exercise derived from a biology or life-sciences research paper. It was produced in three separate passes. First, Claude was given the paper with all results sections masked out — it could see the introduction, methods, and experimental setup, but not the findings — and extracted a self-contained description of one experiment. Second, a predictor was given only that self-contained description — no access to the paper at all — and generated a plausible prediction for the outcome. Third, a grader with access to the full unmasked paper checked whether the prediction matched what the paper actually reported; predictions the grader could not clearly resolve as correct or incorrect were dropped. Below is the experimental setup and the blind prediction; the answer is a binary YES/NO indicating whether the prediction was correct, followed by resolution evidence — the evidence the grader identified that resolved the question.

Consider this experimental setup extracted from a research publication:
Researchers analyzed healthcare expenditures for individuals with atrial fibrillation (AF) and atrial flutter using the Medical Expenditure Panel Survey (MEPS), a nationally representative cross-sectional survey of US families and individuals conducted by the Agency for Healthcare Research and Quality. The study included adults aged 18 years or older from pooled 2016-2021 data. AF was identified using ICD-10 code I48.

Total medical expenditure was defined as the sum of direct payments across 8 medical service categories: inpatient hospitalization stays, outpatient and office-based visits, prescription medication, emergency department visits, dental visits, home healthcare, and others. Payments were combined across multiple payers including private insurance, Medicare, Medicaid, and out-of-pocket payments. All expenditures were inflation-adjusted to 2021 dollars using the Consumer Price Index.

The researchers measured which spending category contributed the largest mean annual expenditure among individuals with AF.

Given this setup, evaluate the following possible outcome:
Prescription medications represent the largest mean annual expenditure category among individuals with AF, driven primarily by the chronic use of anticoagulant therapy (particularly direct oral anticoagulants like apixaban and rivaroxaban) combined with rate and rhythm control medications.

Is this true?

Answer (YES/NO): NO